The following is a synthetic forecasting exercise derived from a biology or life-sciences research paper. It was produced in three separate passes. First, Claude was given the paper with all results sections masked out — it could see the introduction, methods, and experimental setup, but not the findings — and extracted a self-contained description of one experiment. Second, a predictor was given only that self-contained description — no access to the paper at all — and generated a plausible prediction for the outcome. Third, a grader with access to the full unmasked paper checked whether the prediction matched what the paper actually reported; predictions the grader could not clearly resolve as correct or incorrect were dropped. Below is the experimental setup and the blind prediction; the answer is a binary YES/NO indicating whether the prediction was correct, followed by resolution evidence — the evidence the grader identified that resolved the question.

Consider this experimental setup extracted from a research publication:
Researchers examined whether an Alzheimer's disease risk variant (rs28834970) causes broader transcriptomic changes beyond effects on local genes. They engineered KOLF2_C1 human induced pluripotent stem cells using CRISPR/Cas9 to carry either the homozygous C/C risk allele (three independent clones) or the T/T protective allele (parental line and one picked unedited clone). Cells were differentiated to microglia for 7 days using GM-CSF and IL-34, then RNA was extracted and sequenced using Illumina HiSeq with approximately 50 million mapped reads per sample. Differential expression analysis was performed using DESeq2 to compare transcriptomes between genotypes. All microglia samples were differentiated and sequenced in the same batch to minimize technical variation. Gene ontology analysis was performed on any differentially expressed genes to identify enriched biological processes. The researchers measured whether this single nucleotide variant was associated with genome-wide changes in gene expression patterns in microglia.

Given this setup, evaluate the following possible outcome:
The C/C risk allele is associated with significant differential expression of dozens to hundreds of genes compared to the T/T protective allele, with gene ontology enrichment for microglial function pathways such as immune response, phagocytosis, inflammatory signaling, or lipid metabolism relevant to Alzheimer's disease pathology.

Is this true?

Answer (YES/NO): NO